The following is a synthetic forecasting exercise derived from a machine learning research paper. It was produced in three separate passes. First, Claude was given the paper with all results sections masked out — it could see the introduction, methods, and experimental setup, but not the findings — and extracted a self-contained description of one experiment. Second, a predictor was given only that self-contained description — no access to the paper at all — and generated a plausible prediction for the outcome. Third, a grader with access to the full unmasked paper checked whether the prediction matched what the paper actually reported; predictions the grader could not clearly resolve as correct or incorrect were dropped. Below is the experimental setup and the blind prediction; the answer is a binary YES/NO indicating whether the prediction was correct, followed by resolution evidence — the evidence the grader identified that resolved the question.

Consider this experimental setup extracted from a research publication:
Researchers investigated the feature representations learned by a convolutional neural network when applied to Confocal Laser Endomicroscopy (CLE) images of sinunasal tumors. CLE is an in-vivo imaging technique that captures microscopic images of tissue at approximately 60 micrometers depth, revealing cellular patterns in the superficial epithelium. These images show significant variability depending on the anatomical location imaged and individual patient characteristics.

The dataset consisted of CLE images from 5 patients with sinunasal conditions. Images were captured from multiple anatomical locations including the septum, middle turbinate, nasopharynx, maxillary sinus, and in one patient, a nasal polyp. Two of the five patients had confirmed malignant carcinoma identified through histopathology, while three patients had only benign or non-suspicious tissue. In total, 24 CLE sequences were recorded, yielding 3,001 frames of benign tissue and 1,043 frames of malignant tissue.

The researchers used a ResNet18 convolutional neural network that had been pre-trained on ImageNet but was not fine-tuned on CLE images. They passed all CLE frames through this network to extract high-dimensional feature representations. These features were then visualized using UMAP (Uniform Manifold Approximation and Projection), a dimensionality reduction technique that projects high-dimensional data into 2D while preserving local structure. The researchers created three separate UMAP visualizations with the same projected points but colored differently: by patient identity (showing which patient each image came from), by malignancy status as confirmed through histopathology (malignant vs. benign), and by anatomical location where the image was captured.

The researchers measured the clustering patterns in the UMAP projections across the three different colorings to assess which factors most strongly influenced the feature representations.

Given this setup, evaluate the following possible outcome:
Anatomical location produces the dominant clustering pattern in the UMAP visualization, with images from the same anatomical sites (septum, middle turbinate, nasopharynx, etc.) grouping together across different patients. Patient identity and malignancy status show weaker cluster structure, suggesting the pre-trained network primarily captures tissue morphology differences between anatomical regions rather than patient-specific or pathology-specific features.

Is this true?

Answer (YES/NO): NO